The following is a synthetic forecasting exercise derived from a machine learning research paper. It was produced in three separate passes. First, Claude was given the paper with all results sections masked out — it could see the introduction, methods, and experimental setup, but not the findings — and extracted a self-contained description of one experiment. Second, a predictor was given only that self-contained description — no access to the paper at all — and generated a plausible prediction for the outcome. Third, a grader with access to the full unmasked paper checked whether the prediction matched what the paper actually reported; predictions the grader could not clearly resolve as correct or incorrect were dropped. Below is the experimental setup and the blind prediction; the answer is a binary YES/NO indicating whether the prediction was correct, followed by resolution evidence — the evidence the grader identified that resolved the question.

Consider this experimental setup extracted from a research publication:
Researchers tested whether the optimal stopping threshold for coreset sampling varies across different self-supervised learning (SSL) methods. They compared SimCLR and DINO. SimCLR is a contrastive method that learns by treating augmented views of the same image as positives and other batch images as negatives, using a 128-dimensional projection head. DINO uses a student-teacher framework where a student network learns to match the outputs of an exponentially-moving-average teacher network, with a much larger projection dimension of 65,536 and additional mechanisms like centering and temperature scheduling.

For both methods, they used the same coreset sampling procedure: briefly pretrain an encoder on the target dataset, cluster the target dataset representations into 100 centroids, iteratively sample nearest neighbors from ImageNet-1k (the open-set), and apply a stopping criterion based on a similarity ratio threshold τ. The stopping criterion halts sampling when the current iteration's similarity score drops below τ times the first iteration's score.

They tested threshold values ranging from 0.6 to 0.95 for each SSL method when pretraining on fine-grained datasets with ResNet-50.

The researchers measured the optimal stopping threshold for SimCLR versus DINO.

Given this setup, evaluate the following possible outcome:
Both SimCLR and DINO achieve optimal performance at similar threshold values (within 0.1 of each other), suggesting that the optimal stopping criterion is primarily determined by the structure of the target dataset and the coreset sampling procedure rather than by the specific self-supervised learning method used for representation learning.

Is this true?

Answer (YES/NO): NO